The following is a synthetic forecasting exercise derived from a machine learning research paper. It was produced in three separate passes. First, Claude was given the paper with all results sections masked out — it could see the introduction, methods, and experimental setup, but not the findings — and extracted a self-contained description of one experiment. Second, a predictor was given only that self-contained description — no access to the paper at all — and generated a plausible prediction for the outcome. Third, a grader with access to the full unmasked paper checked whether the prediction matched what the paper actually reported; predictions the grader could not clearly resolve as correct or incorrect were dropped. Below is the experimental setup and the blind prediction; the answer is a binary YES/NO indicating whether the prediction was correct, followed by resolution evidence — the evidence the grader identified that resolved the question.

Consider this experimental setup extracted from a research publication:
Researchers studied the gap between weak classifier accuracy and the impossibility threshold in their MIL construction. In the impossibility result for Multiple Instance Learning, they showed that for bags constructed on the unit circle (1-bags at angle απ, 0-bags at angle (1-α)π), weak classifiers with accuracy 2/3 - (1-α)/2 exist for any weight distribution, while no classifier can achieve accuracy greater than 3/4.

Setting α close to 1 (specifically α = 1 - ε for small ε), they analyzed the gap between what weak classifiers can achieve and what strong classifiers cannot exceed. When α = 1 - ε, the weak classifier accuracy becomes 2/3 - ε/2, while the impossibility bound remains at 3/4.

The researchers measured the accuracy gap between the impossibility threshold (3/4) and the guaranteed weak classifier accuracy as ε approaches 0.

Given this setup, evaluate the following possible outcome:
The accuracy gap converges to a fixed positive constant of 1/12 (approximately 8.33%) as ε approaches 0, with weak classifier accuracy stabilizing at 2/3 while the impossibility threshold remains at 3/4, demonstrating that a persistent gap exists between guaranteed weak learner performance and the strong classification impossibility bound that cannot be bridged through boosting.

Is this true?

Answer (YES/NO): YES